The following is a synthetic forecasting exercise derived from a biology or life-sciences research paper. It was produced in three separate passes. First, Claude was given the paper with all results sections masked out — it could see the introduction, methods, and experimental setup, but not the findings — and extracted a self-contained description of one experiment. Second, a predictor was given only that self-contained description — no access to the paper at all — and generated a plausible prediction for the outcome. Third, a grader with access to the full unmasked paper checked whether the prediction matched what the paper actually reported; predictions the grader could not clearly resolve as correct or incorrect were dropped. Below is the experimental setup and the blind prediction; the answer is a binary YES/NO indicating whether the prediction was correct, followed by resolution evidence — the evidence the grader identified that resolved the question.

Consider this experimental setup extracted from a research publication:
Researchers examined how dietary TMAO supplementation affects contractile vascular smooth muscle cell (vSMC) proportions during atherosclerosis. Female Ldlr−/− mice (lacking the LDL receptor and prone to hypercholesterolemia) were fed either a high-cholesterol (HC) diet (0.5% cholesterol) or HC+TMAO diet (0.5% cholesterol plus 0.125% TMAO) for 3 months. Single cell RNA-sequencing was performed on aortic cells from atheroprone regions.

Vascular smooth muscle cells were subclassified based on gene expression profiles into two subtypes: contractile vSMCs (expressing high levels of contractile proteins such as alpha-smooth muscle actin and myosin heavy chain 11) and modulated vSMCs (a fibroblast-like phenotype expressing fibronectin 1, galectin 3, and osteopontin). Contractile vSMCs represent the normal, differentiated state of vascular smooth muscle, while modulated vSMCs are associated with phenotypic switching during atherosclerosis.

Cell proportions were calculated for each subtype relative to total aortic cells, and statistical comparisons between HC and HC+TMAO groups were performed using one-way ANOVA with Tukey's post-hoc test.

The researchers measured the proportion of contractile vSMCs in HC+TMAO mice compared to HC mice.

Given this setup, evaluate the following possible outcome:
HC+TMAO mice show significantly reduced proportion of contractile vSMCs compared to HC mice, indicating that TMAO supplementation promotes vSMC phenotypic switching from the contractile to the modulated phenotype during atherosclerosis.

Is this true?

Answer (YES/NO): NO